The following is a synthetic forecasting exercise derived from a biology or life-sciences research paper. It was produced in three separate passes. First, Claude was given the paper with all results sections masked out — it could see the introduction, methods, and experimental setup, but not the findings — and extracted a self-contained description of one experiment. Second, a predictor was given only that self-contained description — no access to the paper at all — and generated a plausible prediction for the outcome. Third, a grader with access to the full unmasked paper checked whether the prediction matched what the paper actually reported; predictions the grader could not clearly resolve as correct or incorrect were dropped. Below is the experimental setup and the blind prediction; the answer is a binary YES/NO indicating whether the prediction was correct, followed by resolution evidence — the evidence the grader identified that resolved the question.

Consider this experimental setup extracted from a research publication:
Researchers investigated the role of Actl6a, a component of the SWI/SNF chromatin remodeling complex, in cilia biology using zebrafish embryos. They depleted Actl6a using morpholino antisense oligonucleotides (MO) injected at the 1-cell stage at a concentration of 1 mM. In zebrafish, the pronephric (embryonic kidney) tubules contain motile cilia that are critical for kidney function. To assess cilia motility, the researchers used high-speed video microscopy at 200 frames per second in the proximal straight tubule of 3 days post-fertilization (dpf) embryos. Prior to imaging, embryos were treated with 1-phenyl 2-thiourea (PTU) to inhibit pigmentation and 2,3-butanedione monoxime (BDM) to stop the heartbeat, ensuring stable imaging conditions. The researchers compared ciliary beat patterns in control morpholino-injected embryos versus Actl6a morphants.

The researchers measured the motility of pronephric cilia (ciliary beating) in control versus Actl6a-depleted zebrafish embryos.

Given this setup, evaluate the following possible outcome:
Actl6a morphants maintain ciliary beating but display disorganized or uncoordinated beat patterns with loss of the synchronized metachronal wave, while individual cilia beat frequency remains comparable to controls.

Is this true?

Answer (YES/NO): NO